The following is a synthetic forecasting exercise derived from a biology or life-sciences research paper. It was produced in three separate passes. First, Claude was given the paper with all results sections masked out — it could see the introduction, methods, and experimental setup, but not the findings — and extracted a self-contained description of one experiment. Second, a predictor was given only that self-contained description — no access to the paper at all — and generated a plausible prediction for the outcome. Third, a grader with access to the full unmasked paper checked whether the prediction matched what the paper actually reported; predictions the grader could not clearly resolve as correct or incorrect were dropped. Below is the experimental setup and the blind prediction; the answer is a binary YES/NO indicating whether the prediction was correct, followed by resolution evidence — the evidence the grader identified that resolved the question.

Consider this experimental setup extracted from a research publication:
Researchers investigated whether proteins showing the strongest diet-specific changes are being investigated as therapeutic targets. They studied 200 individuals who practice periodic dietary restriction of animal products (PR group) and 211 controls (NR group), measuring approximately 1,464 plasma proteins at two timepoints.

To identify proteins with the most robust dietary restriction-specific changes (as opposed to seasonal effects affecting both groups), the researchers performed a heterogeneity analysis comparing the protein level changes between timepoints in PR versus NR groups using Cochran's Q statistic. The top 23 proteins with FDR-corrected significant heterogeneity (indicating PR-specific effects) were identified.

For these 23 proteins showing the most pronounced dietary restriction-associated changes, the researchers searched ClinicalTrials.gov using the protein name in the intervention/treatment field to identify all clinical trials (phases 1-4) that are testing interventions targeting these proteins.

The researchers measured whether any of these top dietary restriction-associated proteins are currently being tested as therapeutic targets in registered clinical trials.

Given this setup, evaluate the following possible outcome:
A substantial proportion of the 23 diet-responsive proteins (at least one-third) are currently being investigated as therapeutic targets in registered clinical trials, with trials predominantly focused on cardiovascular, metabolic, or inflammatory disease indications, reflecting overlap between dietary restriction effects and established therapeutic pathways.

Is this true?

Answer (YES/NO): YES